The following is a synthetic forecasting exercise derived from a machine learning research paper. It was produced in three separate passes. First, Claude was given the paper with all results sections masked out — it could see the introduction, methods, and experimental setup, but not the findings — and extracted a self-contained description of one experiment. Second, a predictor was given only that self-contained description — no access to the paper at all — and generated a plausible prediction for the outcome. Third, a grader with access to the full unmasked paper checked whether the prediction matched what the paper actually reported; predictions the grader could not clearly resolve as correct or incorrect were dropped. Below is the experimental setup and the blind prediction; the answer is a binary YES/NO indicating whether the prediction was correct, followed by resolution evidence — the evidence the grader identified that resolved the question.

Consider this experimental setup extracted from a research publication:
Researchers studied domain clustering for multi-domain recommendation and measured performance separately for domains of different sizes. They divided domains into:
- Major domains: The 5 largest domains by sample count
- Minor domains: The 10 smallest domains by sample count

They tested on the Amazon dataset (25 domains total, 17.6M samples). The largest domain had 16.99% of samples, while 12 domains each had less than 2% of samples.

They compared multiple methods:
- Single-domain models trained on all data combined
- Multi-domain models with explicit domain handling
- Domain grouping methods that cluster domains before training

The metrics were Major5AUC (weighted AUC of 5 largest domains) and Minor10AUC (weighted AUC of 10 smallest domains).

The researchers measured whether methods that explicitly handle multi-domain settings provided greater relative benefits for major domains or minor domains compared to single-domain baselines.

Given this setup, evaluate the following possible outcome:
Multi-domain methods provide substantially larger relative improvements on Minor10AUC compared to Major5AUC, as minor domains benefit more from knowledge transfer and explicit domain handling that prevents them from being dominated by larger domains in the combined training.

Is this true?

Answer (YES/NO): YES